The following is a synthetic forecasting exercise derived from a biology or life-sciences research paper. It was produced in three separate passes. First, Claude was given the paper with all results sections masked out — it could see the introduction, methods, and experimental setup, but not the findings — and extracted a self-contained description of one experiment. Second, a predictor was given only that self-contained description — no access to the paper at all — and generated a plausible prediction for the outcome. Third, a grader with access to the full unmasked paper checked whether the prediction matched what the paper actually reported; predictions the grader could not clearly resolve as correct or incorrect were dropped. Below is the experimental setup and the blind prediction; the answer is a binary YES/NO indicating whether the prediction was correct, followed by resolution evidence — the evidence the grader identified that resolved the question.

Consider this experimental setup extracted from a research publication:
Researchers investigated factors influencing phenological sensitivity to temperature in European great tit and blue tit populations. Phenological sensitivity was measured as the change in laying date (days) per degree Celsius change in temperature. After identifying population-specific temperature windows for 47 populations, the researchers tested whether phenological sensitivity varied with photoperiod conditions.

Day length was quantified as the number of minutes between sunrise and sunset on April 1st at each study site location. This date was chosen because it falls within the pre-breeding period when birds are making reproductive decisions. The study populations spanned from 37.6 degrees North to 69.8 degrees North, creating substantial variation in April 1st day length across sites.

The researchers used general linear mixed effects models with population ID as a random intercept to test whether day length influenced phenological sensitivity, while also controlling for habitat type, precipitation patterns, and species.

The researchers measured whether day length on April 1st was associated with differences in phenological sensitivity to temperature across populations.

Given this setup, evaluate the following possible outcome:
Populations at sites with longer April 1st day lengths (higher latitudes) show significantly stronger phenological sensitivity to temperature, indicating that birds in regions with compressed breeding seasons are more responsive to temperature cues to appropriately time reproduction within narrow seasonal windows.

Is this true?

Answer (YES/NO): NO